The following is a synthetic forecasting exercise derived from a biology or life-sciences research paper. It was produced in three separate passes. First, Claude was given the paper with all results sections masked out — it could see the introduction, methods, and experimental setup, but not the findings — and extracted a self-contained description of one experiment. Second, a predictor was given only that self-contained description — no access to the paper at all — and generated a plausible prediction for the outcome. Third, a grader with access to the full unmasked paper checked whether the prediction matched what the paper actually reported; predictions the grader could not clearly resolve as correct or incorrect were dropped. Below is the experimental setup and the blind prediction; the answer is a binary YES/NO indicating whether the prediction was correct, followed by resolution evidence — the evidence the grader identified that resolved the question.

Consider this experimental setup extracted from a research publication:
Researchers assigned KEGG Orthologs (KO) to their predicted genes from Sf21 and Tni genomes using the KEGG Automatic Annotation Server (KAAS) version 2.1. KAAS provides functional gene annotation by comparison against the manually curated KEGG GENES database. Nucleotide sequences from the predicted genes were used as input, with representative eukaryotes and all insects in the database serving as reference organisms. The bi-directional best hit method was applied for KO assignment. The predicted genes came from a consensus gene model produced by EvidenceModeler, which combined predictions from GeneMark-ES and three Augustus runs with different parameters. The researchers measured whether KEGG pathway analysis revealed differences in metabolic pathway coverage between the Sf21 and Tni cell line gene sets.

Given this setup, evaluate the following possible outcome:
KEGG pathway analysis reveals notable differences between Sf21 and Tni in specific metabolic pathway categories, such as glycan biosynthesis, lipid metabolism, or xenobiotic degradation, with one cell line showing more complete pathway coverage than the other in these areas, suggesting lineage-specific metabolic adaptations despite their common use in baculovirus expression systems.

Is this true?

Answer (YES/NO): YES